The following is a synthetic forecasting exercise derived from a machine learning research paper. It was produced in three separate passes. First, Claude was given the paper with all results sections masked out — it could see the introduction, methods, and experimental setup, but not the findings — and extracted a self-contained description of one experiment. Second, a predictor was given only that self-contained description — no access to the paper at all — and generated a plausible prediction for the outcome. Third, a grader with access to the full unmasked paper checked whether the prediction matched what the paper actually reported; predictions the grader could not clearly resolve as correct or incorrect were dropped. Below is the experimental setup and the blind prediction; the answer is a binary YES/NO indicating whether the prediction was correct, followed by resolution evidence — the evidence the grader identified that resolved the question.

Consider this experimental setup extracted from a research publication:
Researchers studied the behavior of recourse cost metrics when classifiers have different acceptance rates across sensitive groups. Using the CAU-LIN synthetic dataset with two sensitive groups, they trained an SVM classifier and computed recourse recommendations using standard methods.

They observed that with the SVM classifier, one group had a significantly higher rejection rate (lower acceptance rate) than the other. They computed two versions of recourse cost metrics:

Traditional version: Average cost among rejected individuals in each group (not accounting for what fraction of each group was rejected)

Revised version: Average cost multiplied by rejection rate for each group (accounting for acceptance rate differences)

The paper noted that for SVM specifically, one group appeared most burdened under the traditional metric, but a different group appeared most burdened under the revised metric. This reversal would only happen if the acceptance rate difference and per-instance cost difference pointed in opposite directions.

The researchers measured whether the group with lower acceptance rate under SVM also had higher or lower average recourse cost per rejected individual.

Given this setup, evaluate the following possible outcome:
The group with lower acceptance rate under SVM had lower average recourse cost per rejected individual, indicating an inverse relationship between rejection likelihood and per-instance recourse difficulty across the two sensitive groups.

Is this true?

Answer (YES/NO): YES